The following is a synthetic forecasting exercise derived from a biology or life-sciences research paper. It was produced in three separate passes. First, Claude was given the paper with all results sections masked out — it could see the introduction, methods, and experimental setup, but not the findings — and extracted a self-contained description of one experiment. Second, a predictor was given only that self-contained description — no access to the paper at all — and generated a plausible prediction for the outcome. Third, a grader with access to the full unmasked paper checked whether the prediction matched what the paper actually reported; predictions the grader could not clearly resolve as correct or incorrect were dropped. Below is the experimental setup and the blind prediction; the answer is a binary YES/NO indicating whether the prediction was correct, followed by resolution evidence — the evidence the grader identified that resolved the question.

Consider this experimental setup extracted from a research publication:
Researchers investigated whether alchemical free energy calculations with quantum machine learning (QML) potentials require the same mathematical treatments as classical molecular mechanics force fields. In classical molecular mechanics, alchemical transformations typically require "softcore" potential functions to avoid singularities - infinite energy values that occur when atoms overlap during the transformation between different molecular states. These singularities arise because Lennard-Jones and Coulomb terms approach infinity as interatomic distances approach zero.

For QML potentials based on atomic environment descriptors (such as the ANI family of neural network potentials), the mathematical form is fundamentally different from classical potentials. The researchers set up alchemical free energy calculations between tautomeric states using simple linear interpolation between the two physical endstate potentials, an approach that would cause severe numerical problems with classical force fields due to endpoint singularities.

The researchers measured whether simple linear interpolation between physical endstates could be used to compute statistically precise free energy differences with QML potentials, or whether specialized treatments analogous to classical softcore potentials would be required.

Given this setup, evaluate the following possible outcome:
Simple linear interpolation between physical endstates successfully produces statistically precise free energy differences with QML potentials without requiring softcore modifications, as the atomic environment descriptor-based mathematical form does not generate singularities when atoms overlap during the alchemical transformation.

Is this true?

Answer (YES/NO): YES